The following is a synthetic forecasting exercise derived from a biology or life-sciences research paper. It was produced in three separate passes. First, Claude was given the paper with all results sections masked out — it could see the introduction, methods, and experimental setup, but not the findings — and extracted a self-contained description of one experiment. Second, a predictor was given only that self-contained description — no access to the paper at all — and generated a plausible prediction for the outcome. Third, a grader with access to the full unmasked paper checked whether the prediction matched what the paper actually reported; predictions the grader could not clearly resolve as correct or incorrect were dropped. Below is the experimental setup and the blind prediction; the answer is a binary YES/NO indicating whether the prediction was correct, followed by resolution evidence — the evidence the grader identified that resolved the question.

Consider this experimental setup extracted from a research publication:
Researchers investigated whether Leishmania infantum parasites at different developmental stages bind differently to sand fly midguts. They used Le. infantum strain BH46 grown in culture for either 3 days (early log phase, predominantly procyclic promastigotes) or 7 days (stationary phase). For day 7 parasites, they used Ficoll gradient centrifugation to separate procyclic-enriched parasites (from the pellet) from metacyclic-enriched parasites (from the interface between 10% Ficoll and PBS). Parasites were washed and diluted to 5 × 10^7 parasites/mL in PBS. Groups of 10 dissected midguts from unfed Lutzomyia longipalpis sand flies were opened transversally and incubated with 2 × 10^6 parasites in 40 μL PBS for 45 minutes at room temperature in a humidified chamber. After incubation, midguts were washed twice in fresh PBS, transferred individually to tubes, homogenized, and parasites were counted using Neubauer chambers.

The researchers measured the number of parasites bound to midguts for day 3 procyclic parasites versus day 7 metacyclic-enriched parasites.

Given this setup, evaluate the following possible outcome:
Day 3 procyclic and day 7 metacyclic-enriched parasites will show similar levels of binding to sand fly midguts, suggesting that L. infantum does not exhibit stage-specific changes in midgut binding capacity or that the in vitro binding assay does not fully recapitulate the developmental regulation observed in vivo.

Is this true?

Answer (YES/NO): NO